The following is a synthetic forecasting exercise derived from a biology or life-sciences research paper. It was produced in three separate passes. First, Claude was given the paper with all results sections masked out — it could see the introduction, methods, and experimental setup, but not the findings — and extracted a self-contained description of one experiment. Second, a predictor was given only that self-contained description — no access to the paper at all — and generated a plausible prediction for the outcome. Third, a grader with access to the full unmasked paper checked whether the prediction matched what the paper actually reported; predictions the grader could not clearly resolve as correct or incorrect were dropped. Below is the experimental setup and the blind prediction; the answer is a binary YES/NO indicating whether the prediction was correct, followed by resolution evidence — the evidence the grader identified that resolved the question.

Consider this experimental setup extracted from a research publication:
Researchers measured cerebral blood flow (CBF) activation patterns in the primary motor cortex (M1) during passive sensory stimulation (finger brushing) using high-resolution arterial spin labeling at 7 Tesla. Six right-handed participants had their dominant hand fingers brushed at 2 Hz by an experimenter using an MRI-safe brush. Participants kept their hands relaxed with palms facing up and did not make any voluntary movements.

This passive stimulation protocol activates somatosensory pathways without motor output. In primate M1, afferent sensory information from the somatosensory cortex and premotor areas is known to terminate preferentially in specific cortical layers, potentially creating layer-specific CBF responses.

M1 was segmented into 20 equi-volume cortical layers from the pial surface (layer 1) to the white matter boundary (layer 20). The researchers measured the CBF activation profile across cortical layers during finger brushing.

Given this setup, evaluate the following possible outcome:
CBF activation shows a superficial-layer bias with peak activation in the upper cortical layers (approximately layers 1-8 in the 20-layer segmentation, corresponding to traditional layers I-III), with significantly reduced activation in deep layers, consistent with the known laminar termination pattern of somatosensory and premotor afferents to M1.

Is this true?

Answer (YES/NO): YES